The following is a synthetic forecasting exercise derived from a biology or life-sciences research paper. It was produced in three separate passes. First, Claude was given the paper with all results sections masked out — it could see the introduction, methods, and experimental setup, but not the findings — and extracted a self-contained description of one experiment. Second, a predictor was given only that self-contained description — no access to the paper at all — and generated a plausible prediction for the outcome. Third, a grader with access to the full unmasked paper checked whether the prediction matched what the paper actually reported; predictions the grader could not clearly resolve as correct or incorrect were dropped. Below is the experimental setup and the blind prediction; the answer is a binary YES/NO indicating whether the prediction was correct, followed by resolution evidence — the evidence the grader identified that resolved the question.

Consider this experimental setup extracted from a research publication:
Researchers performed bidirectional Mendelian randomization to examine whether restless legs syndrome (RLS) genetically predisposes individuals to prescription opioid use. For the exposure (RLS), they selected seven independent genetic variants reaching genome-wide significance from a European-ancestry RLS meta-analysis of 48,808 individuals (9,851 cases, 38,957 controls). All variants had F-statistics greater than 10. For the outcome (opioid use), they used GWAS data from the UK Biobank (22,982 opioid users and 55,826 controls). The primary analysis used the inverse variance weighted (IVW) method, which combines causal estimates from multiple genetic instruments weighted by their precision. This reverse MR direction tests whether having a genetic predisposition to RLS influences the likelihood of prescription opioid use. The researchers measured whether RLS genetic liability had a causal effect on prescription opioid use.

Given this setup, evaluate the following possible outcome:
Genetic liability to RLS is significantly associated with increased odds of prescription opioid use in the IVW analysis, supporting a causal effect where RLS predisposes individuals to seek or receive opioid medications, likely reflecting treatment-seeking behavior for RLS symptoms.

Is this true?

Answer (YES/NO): YES